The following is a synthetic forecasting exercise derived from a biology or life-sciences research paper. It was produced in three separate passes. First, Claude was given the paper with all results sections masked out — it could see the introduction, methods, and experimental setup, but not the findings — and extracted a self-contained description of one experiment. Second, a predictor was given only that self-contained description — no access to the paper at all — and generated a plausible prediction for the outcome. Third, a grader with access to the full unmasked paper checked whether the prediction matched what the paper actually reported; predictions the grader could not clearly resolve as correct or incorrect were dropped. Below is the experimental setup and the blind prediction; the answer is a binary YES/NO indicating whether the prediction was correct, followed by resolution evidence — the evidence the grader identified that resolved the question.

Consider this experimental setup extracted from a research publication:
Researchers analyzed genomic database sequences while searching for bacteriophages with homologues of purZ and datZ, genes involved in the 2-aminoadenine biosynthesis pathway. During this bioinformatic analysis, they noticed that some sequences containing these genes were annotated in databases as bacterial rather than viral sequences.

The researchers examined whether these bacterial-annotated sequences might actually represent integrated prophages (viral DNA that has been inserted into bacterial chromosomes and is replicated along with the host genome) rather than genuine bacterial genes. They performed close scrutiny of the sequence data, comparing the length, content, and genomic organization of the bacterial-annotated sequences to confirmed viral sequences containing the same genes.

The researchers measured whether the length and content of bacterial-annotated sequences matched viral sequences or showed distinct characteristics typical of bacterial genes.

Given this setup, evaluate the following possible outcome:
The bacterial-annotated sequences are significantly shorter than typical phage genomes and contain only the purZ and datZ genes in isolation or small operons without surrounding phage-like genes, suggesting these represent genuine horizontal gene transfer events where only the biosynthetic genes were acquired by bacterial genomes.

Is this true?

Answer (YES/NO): NO